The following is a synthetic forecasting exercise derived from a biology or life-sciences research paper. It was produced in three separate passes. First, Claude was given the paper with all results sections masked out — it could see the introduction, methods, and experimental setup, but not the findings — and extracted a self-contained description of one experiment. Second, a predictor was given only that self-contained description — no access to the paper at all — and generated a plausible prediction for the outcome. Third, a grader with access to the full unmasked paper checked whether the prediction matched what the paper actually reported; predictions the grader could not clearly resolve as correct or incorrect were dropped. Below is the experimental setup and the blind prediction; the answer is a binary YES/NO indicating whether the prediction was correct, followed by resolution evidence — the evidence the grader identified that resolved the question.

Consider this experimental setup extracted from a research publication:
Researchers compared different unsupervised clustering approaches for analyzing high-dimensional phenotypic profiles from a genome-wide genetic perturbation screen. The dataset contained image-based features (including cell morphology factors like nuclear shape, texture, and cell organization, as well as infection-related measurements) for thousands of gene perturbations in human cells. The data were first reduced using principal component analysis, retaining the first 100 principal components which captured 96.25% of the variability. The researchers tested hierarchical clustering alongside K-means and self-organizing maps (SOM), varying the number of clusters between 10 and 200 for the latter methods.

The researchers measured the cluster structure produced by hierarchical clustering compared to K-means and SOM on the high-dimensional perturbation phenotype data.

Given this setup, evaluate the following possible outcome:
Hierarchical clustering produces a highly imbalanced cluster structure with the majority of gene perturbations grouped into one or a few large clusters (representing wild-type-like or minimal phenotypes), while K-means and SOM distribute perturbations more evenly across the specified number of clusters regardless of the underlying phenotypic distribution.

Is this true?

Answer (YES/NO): YES